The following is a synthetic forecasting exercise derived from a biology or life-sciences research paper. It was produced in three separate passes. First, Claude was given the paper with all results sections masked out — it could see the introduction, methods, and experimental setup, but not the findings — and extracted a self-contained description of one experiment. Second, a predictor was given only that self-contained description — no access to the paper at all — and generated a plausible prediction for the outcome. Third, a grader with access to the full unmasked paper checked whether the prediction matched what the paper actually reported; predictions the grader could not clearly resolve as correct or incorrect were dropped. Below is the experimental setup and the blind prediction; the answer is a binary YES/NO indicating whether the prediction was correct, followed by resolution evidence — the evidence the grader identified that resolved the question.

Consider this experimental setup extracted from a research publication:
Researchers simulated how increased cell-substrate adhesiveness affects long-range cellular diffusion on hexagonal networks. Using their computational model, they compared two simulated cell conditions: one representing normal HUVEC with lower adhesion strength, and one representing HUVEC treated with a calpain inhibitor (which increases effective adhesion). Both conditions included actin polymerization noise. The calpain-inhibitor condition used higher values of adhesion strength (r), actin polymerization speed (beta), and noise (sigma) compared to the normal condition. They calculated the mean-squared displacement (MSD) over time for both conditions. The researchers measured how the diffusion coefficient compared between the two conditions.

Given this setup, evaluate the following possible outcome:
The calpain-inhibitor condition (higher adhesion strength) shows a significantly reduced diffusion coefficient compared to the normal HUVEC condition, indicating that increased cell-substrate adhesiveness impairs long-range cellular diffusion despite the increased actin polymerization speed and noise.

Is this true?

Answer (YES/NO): NO